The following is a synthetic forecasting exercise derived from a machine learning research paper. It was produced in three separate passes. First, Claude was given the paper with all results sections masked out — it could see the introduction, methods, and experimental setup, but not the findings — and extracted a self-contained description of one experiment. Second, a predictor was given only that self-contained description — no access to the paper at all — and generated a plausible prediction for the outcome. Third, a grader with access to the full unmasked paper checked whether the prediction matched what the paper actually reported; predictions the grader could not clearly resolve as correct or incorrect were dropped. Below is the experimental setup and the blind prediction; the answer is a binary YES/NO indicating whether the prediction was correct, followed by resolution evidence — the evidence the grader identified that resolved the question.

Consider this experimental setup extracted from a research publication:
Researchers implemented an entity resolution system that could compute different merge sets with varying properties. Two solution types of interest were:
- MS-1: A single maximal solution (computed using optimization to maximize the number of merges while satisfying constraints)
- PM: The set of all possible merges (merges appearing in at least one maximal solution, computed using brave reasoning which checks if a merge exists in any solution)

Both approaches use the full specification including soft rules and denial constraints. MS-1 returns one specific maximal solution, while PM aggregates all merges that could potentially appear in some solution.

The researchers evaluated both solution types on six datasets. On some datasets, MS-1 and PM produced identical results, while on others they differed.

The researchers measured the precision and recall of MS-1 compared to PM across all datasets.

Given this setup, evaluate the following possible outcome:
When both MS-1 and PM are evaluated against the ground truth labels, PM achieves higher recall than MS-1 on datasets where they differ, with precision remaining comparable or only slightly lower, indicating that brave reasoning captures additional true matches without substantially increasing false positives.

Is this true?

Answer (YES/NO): YES